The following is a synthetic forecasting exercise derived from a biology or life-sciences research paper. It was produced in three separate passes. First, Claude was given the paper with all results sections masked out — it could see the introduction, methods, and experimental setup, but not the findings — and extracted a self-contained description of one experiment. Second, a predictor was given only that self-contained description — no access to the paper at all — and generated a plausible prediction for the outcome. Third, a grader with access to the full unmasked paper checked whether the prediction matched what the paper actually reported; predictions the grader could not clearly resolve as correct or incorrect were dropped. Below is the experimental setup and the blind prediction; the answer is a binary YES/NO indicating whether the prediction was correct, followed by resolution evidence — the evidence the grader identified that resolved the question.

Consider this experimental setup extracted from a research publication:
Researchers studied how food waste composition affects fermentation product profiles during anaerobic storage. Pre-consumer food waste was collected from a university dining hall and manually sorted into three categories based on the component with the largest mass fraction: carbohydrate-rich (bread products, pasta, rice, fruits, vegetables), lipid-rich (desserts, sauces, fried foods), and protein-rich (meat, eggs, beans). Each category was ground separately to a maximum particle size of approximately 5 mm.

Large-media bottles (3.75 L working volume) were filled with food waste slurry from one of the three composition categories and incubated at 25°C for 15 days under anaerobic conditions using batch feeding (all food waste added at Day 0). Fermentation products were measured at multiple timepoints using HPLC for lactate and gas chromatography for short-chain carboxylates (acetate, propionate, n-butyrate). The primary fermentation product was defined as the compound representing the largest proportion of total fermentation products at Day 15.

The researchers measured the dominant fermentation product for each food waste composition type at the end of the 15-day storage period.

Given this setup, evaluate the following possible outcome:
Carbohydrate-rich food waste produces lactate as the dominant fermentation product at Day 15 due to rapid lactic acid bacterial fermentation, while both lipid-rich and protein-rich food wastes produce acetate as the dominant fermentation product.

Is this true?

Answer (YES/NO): NO